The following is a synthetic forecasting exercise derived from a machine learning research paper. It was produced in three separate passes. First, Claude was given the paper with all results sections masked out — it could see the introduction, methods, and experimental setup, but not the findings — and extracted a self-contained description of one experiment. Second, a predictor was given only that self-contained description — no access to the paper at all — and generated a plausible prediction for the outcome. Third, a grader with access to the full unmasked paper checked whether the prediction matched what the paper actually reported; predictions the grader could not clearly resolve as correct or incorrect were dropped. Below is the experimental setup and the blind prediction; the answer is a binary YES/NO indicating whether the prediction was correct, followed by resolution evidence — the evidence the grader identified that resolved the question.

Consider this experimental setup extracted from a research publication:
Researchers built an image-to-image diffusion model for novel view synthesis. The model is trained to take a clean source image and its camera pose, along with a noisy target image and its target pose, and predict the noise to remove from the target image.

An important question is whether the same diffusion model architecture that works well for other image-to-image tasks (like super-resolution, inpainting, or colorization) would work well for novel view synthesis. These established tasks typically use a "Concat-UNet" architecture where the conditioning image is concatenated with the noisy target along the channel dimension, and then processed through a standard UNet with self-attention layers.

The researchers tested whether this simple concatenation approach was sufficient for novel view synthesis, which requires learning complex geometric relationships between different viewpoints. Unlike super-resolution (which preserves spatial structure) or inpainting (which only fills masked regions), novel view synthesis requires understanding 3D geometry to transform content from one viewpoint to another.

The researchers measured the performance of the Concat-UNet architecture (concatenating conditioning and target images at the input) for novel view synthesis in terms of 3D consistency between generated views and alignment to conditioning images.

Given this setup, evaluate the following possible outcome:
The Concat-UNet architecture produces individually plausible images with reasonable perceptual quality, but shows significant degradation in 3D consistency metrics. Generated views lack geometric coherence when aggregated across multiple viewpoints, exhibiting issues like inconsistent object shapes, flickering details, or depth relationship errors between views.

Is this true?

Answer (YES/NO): YES